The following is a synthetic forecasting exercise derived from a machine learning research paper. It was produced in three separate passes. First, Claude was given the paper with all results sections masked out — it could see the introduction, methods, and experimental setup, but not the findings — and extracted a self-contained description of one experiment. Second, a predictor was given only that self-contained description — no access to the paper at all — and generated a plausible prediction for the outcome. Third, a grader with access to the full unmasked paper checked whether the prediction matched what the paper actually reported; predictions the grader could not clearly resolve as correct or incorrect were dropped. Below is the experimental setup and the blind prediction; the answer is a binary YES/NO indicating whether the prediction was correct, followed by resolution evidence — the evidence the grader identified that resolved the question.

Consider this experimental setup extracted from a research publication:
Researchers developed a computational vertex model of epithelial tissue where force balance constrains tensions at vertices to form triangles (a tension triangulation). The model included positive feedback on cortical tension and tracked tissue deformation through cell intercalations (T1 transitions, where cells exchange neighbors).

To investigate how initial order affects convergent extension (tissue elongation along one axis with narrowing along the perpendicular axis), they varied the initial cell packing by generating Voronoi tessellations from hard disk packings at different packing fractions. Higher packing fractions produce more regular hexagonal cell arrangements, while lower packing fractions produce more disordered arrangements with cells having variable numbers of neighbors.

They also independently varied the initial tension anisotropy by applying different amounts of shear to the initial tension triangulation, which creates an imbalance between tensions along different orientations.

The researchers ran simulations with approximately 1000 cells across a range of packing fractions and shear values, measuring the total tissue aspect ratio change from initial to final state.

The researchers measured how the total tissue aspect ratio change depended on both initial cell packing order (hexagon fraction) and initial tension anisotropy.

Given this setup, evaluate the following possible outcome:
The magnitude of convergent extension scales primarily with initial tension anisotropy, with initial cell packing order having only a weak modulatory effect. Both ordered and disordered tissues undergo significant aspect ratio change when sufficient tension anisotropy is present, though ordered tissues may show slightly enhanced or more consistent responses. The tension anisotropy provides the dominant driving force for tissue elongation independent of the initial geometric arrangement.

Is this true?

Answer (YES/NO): NO